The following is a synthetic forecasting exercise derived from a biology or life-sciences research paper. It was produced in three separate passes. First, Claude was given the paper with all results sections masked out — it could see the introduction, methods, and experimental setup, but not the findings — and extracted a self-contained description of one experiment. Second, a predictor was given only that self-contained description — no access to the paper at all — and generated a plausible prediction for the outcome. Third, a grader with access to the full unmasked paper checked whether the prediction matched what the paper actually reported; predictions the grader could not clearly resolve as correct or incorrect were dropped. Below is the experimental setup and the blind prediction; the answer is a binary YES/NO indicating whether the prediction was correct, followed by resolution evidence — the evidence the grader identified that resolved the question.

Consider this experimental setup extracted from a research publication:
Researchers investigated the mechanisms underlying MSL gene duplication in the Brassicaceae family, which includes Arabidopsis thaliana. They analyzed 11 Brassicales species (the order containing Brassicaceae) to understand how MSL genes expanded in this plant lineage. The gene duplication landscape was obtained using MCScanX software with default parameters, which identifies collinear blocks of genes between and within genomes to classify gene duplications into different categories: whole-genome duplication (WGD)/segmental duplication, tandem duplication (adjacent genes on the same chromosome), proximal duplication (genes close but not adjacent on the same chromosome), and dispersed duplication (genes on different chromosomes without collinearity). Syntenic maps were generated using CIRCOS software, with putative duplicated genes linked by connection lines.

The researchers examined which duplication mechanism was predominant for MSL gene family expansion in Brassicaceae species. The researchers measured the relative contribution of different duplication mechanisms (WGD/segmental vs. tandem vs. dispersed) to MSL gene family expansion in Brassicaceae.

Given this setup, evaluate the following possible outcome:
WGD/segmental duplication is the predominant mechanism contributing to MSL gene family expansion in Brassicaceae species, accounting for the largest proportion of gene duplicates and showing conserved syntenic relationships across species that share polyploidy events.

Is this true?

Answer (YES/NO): YES